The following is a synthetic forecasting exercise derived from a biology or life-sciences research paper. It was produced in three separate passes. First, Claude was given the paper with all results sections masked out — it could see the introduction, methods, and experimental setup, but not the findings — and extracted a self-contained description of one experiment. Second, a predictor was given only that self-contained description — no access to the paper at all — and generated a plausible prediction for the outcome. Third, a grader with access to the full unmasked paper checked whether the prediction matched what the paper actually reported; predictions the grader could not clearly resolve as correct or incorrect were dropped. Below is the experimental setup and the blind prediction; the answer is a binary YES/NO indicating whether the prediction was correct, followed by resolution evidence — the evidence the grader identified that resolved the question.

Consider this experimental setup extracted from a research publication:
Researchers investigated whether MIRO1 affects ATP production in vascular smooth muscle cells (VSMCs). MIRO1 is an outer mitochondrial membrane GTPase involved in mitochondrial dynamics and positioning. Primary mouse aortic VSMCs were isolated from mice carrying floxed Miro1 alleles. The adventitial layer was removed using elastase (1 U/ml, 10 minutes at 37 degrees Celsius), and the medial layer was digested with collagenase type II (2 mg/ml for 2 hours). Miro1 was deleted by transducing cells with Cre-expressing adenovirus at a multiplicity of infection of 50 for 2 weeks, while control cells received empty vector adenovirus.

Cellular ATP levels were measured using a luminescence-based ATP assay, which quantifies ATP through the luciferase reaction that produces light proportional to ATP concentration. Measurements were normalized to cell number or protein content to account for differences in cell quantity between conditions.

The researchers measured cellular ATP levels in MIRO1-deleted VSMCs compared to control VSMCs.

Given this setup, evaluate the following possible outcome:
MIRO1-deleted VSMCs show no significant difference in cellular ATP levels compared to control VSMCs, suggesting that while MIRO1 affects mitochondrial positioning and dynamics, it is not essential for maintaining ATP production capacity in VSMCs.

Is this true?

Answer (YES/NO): NO